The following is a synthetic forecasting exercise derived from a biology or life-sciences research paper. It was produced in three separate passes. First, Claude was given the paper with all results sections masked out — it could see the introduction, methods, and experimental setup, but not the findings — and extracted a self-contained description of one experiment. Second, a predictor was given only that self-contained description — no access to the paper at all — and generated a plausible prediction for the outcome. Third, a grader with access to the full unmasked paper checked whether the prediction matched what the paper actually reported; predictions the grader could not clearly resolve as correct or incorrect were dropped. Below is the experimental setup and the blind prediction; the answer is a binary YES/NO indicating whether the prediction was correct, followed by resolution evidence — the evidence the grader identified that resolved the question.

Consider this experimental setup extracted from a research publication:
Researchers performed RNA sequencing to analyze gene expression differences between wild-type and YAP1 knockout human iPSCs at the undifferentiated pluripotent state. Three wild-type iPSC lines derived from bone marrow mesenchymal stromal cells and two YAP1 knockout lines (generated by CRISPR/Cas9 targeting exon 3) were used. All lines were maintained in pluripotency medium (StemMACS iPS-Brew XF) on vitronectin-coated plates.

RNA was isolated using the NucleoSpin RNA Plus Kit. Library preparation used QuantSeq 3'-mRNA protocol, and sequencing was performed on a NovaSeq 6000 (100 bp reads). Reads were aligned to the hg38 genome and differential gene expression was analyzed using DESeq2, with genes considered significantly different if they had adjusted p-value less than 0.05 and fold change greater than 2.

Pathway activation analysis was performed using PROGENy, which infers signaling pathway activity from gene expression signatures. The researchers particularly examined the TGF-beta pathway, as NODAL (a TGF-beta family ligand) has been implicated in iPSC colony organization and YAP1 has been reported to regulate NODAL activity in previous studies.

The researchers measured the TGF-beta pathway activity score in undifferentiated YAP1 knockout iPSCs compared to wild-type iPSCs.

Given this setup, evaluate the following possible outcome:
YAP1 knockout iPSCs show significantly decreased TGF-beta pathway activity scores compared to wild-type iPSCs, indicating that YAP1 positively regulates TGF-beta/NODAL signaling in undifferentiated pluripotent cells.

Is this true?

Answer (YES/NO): NO